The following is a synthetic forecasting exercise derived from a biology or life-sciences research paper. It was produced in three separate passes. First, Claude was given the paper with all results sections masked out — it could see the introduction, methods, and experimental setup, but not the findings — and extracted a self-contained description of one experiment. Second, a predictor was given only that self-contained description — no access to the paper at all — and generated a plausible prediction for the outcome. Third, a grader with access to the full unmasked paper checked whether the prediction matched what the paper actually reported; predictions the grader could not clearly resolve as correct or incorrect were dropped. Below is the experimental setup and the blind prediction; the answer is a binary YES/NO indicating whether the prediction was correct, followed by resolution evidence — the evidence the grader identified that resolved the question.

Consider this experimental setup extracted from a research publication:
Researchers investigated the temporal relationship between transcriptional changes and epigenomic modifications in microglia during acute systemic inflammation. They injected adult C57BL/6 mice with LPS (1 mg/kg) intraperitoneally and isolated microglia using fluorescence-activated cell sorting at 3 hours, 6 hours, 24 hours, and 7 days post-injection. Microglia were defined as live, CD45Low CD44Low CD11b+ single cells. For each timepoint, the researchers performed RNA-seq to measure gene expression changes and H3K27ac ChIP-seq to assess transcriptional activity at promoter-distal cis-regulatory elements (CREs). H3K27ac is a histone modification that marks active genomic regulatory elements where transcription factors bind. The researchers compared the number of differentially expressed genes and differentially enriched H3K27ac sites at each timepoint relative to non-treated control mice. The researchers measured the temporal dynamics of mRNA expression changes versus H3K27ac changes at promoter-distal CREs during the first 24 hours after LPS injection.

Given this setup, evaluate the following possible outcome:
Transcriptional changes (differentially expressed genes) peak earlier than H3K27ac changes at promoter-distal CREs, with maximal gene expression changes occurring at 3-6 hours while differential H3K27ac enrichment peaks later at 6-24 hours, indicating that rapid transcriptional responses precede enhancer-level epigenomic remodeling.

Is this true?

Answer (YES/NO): YES